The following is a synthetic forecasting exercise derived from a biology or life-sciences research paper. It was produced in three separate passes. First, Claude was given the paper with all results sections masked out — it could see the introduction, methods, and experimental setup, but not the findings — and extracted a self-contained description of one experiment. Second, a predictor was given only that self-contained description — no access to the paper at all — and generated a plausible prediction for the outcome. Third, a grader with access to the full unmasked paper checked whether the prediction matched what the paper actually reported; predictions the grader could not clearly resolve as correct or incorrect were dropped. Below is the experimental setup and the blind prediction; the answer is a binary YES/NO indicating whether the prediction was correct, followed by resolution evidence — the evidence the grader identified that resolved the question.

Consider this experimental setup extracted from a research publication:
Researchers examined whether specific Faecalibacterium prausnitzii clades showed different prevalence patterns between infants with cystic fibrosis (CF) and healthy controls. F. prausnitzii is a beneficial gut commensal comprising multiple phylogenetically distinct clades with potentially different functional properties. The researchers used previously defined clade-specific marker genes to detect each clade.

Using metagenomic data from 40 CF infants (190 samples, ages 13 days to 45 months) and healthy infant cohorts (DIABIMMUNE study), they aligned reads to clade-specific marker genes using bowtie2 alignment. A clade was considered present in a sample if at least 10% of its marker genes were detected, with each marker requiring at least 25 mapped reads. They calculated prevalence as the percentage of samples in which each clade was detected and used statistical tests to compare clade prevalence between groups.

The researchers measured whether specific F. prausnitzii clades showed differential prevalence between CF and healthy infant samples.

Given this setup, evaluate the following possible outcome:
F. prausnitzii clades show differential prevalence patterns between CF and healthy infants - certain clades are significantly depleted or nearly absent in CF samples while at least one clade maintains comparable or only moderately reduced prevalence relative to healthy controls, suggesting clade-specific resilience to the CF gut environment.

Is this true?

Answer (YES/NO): NO